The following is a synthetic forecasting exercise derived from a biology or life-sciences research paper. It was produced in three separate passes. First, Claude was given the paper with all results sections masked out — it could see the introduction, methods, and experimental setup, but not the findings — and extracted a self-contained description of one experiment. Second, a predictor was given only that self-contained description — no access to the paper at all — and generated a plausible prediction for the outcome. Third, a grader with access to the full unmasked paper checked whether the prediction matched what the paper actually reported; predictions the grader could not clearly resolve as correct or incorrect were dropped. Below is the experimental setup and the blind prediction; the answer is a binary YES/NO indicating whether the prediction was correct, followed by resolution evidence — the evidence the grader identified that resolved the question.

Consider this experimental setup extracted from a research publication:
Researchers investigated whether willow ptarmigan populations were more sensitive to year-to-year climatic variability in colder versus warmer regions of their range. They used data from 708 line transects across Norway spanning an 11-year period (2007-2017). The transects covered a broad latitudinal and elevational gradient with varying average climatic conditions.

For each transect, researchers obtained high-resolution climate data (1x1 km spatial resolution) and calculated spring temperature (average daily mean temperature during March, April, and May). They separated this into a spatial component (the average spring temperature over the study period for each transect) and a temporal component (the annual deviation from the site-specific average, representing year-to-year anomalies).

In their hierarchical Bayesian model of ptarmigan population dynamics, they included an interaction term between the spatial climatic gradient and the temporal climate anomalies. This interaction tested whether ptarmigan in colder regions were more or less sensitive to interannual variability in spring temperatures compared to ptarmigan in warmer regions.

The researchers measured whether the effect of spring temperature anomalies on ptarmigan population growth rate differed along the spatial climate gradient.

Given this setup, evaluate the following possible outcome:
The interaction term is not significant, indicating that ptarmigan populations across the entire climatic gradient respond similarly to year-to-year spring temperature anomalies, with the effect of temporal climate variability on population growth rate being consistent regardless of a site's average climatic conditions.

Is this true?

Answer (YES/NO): YES